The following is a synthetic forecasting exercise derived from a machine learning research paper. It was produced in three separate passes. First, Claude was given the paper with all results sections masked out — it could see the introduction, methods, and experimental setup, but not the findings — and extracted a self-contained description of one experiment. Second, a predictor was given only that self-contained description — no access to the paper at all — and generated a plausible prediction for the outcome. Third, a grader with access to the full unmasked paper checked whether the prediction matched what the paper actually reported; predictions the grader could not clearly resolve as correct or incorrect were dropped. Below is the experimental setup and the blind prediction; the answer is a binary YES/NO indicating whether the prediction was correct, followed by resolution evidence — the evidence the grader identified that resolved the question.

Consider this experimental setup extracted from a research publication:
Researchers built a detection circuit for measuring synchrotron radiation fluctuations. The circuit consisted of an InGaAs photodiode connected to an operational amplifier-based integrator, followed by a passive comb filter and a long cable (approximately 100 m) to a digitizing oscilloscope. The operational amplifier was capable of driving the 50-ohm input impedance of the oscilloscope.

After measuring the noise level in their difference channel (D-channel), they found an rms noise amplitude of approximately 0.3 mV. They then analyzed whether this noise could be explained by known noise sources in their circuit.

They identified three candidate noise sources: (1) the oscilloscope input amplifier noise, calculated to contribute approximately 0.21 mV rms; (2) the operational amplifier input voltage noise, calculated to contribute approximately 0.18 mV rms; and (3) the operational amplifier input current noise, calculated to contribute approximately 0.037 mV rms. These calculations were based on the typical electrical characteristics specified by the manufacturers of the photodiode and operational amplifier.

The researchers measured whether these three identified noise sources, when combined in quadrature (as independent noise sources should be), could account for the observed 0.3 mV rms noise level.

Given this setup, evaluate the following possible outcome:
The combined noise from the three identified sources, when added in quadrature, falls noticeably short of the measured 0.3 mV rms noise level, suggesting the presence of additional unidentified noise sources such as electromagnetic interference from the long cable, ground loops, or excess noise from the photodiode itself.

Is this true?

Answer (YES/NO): NO